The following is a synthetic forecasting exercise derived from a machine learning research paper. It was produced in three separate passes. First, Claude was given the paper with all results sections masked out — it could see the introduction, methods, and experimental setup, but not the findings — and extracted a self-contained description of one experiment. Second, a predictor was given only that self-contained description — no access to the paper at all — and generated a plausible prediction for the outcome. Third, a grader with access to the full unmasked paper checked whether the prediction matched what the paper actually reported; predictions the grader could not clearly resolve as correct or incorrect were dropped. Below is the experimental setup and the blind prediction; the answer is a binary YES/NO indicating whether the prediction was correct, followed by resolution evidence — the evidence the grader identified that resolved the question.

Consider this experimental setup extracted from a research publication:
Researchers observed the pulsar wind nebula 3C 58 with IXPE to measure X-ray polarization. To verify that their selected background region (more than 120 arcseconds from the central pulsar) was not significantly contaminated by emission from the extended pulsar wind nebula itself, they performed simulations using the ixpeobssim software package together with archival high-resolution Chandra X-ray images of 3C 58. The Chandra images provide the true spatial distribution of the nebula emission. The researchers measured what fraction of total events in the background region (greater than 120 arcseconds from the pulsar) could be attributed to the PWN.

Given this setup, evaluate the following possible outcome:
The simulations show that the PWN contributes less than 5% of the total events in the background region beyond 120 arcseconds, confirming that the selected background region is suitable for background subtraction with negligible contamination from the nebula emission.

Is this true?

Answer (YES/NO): NO